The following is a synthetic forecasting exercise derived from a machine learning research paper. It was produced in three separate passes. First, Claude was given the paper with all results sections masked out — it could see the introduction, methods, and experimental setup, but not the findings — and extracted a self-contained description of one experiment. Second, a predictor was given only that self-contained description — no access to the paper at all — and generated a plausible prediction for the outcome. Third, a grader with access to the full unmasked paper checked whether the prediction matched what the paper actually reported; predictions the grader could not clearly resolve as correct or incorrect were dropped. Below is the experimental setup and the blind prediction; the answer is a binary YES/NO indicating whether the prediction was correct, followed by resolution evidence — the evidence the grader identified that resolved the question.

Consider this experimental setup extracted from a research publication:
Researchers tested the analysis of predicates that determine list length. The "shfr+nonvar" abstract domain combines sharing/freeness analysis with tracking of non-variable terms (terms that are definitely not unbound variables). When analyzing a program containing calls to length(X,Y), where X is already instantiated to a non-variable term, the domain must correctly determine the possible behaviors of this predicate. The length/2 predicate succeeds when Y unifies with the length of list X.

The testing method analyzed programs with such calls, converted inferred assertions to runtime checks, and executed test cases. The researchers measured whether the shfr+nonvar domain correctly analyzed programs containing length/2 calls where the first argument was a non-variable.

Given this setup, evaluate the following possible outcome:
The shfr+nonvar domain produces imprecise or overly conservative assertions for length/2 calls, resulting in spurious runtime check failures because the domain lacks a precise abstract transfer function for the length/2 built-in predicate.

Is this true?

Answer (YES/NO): NO